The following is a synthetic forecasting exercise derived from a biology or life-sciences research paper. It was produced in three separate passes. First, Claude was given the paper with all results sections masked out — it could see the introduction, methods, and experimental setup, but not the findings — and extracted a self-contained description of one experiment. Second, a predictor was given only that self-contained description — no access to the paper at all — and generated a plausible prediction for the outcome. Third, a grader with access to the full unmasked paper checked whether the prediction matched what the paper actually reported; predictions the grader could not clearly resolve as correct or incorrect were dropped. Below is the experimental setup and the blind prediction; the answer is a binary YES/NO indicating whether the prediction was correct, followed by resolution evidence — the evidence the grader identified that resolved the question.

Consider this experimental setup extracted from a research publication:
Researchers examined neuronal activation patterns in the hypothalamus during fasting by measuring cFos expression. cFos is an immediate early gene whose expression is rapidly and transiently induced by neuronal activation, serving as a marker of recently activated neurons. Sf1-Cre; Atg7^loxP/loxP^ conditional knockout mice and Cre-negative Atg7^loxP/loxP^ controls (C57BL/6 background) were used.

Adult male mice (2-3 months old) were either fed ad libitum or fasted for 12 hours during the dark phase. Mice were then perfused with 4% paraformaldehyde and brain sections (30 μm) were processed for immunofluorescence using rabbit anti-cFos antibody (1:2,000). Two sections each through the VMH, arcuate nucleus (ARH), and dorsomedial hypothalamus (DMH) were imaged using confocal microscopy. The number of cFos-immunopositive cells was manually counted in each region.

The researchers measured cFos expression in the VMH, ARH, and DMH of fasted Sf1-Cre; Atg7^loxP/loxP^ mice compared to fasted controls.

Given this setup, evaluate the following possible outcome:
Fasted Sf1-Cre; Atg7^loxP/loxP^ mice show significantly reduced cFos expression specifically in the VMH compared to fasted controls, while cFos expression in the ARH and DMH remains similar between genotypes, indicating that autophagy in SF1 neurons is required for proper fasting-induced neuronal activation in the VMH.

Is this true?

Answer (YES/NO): NO